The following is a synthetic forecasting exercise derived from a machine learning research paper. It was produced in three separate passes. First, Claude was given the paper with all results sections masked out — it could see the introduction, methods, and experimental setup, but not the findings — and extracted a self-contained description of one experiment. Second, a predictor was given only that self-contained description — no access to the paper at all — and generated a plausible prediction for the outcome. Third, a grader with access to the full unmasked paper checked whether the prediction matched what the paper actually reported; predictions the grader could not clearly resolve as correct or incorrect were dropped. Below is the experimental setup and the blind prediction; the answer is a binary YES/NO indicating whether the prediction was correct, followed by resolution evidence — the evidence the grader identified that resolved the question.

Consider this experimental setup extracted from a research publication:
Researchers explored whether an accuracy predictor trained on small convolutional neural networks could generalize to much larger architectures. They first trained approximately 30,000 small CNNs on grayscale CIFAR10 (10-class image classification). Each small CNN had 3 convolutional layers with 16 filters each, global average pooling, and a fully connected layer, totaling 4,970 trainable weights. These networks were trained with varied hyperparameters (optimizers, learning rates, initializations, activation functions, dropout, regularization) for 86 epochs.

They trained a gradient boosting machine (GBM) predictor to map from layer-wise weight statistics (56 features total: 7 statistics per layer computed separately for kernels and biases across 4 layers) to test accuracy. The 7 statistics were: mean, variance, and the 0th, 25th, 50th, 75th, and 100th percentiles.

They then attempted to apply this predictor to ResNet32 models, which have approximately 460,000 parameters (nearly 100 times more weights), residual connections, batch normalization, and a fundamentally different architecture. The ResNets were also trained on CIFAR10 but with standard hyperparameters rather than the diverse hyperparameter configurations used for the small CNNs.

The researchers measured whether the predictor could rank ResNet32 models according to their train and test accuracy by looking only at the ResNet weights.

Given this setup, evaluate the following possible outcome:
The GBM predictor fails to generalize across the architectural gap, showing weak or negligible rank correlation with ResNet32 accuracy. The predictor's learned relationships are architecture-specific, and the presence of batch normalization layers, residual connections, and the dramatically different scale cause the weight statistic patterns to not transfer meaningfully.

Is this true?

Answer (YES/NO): NO